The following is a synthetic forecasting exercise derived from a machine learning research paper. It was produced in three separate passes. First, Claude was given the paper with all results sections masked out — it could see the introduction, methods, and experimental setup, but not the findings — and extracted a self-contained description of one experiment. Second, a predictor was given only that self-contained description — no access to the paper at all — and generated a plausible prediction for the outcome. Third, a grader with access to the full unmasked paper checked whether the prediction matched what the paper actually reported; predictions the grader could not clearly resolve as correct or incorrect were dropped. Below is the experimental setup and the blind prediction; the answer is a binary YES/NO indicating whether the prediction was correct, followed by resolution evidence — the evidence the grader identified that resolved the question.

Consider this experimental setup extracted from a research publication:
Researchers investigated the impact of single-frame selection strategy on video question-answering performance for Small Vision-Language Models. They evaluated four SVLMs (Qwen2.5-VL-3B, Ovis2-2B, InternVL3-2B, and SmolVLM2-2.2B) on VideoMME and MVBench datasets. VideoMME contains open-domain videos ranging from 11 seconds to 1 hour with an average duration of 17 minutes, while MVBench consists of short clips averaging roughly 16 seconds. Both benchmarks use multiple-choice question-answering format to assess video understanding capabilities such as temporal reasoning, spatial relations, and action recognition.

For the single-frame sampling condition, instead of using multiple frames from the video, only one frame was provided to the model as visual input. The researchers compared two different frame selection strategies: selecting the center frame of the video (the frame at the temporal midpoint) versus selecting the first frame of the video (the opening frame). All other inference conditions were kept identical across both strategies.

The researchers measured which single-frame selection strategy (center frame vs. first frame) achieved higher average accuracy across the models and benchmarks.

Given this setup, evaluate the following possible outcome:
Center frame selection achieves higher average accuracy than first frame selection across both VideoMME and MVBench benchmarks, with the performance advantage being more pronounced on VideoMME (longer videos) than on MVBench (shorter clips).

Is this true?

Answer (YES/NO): NO